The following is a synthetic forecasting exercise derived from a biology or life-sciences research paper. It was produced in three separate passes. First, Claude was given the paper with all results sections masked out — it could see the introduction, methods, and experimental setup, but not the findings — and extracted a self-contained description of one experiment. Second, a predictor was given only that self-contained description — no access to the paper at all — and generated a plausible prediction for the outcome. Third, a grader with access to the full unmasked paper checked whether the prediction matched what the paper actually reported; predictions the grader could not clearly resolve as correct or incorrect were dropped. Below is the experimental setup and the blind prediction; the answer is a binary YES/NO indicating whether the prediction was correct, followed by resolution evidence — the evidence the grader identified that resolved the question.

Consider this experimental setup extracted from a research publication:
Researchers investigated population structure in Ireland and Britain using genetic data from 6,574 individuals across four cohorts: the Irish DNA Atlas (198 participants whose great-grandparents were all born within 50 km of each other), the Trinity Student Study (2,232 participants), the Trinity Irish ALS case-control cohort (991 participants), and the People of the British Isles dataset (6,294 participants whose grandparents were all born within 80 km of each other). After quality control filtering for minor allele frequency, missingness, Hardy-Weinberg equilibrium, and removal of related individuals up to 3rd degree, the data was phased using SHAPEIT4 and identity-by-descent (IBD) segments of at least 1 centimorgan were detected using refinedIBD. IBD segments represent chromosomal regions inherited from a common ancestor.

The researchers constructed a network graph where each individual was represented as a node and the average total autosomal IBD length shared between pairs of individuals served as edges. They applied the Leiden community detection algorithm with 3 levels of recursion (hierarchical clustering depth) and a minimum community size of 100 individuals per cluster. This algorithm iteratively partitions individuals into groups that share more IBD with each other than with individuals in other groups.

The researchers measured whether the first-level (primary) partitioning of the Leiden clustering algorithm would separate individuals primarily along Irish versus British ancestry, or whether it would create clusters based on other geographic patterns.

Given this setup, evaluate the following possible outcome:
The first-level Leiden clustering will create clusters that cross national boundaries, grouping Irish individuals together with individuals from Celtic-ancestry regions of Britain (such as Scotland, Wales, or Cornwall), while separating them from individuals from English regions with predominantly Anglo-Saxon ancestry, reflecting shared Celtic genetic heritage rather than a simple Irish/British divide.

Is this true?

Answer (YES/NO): NO